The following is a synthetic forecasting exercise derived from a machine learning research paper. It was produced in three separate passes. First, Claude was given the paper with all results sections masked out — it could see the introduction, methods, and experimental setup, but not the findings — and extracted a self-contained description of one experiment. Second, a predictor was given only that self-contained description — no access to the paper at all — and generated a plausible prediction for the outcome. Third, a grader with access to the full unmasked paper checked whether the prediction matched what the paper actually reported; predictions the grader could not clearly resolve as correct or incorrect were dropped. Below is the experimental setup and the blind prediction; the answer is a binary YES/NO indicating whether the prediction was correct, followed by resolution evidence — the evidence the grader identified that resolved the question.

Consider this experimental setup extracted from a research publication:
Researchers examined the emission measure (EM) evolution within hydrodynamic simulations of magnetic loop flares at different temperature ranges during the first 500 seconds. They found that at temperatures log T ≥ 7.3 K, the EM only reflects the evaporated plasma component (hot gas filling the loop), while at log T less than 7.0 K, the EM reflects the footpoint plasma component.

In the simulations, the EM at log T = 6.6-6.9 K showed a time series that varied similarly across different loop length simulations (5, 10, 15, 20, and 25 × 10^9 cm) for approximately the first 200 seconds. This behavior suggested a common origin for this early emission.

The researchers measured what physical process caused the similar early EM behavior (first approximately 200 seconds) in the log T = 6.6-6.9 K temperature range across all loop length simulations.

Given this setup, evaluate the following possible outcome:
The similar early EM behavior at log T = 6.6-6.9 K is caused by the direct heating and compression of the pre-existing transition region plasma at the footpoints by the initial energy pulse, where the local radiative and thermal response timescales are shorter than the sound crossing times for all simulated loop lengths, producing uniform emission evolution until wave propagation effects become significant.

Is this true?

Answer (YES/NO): NO